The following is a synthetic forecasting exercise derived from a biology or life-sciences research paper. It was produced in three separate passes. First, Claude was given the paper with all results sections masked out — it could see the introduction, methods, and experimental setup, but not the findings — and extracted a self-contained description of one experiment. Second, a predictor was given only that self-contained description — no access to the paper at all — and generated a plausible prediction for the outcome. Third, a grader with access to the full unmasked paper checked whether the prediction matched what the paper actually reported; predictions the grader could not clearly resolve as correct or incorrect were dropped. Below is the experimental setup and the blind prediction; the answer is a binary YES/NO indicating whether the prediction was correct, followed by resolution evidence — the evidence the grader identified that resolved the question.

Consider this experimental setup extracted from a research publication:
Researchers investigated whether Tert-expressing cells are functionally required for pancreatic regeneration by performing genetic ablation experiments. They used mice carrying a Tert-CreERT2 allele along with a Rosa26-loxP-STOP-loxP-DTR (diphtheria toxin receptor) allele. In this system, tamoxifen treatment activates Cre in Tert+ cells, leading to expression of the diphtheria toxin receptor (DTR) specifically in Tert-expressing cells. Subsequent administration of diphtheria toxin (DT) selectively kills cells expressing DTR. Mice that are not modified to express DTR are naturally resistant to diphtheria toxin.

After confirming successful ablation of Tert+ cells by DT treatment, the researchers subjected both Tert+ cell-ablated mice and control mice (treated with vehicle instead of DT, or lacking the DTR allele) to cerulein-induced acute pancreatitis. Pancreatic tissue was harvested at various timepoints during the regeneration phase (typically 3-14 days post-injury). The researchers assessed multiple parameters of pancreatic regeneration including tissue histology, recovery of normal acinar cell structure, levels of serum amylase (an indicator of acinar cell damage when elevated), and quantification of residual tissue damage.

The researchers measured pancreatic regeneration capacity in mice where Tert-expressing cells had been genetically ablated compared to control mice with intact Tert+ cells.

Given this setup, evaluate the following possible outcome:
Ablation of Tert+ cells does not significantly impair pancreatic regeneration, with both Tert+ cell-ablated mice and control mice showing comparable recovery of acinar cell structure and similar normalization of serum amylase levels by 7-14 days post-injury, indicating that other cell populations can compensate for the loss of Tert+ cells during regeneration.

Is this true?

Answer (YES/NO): NO